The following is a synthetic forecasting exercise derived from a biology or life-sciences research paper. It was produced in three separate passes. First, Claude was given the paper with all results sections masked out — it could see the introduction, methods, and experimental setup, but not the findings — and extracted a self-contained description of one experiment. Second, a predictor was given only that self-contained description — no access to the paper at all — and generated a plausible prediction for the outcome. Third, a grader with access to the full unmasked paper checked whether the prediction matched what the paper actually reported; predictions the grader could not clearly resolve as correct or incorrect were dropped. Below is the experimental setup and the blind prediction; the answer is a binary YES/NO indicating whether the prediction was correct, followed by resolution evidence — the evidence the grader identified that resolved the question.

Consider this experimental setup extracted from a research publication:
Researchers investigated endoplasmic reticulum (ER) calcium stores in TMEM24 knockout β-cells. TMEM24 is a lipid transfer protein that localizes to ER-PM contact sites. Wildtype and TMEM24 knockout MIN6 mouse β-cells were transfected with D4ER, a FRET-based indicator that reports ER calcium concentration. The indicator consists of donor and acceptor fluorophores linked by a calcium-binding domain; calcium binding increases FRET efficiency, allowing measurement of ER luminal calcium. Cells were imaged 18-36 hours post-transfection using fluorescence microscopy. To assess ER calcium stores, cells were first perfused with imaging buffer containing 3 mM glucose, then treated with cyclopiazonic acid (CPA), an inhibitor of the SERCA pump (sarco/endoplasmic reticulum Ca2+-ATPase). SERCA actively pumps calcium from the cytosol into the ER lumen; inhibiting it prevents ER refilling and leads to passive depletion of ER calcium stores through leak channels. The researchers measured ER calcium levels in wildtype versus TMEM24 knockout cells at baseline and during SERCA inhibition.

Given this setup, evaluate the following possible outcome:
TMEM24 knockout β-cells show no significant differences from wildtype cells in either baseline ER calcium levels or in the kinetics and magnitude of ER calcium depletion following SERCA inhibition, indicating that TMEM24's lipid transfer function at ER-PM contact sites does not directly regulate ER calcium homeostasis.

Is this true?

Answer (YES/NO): NO